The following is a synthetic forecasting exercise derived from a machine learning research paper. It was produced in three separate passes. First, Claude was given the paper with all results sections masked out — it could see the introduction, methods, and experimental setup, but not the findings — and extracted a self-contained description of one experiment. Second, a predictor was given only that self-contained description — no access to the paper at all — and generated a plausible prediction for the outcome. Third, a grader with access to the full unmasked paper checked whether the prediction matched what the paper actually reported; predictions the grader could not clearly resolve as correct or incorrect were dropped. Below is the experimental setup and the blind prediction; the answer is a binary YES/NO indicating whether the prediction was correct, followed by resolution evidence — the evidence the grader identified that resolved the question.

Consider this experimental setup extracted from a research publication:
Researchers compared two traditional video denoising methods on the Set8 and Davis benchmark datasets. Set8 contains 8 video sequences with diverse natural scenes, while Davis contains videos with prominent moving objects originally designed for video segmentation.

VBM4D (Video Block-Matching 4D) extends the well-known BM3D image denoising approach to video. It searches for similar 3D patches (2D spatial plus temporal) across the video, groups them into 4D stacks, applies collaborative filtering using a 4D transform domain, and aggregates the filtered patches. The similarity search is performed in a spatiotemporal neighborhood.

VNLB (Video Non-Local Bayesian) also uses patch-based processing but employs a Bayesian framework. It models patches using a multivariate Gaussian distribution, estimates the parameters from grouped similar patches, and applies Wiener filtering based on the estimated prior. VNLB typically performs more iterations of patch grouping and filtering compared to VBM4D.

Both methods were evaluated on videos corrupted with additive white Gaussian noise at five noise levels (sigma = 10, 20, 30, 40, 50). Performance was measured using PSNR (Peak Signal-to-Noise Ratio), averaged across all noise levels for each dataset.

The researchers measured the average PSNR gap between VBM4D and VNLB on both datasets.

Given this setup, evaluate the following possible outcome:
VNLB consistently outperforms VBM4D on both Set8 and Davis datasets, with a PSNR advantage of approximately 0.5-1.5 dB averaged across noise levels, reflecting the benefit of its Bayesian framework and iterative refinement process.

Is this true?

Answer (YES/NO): NO